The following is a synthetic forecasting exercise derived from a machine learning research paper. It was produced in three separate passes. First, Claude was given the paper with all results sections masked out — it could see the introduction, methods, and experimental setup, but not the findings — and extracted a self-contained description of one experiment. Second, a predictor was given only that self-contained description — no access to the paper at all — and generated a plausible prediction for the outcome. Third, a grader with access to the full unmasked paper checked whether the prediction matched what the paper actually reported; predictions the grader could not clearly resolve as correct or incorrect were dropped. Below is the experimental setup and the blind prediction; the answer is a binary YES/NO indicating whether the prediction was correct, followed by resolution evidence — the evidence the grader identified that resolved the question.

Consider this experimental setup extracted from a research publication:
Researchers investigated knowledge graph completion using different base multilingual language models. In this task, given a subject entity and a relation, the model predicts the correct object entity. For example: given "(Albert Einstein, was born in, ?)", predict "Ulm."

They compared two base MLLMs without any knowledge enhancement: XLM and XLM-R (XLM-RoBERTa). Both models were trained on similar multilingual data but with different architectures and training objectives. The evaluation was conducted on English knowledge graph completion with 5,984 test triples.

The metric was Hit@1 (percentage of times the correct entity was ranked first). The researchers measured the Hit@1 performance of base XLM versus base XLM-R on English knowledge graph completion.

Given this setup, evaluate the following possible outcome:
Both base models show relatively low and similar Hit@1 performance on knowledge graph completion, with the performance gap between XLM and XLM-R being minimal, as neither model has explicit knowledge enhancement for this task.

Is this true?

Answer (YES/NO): NO